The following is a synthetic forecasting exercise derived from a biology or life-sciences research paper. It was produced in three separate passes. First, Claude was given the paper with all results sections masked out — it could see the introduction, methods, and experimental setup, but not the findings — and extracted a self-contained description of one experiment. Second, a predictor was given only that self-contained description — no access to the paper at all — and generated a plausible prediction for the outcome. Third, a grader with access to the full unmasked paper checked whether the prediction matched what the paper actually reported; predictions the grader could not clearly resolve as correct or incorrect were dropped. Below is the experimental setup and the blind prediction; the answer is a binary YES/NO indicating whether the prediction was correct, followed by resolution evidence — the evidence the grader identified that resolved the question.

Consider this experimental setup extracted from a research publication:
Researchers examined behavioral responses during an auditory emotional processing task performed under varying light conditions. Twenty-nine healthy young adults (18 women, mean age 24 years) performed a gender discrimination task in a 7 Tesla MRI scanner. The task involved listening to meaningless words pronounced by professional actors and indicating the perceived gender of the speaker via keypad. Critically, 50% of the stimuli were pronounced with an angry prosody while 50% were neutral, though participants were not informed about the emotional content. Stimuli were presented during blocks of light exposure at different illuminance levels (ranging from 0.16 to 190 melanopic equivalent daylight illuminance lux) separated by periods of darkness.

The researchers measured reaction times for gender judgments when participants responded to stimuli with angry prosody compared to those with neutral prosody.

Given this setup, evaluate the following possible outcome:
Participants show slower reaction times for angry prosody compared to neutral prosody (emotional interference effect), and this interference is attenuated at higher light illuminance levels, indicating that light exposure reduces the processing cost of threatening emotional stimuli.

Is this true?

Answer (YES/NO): NO